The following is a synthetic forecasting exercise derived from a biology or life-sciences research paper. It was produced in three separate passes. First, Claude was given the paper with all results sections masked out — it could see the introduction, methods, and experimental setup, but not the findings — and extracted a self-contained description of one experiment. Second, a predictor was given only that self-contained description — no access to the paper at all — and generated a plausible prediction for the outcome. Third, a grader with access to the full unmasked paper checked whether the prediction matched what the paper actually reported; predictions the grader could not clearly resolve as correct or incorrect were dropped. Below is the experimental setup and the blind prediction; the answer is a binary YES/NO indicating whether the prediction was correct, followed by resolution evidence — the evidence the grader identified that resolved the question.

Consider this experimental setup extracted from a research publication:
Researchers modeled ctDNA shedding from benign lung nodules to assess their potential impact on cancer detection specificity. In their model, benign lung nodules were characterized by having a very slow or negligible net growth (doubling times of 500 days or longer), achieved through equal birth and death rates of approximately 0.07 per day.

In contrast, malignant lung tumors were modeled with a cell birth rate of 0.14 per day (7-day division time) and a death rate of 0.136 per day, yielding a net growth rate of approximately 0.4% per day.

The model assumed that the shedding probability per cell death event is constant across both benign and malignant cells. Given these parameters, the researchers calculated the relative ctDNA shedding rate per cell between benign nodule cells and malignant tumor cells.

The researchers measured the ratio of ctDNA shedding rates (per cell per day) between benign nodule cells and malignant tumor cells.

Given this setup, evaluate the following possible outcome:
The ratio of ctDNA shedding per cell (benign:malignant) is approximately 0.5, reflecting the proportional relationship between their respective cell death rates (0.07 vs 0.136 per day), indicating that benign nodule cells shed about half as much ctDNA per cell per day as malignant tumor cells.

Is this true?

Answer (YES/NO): YES